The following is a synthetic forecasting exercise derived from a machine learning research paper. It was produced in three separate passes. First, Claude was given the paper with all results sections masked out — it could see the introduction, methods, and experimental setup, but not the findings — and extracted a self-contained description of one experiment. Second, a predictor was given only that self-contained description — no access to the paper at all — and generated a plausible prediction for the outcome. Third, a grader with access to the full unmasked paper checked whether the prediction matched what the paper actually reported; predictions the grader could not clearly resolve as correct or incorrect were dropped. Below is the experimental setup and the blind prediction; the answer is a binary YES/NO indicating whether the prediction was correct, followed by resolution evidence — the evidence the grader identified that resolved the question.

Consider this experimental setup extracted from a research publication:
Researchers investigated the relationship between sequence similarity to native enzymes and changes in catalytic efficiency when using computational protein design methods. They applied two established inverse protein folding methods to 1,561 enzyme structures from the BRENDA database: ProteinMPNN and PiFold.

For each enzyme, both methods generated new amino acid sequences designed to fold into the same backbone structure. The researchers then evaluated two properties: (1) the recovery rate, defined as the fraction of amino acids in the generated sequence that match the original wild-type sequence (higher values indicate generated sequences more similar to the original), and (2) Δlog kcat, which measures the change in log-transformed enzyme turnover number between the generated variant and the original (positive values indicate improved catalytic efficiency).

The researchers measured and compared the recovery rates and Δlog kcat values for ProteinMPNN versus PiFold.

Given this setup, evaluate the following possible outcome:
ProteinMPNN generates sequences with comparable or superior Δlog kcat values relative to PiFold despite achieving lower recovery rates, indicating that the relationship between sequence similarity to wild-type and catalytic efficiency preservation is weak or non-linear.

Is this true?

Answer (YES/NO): YES